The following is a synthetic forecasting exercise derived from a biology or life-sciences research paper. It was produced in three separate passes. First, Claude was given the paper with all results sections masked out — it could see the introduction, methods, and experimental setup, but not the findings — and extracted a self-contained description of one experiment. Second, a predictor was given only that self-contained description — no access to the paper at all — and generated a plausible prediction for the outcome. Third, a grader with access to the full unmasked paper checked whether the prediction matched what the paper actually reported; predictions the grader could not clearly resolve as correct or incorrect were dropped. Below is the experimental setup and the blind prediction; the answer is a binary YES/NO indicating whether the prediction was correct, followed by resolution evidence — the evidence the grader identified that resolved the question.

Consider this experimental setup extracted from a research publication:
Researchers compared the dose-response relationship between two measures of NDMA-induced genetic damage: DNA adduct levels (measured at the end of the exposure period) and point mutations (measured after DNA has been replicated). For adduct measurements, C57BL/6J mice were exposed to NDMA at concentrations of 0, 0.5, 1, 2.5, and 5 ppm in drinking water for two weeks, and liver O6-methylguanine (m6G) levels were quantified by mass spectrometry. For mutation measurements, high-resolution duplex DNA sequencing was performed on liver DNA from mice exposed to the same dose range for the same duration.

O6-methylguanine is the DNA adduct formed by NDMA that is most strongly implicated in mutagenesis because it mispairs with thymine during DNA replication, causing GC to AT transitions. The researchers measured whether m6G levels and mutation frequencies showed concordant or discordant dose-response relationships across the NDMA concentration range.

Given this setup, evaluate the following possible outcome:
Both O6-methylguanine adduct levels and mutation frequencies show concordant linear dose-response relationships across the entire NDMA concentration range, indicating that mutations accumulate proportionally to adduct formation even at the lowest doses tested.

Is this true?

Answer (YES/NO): NO